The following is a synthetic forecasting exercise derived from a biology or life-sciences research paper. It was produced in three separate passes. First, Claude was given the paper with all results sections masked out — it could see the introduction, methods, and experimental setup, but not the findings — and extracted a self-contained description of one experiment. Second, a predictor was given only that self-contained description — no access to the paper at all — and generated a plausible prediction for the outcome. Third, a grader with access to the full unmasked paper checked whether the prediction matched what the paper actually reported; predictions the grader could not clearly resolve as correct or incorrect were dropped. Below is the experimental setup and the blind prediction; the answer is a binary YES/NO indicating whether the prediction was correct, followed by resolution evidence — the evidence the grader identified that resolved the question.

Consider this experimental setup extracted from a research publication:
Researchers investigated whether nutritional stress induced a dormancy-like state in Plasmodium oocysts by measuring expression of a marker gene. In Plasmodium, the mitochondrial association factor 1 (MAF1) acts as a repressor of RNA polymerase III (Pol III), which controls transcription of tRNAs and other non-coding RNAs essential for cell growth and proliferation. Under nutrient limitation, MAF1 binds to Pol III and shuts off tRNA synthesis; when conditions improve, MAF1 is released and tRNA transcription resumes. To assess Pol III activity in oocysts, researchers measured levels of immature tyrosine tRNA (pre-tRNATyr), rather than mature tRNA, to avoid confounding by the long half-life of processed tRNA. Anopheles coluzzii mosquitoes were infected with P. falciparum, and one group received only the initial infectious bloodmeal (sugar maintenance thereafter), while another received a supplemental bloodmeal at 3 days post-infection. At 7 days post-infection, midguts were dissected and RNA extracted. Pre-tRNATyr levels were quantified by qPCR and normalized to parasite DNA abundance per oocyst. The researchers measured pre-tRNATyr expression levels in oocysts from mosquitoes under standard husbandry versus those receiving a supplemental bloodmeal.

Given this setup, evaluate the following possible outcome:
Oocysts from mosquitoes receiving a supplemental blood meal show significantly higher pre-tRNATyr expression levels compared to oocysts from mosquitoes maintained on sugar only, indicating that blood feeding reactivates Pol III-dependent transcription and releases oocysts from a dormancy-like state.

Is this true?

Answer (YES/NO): YES